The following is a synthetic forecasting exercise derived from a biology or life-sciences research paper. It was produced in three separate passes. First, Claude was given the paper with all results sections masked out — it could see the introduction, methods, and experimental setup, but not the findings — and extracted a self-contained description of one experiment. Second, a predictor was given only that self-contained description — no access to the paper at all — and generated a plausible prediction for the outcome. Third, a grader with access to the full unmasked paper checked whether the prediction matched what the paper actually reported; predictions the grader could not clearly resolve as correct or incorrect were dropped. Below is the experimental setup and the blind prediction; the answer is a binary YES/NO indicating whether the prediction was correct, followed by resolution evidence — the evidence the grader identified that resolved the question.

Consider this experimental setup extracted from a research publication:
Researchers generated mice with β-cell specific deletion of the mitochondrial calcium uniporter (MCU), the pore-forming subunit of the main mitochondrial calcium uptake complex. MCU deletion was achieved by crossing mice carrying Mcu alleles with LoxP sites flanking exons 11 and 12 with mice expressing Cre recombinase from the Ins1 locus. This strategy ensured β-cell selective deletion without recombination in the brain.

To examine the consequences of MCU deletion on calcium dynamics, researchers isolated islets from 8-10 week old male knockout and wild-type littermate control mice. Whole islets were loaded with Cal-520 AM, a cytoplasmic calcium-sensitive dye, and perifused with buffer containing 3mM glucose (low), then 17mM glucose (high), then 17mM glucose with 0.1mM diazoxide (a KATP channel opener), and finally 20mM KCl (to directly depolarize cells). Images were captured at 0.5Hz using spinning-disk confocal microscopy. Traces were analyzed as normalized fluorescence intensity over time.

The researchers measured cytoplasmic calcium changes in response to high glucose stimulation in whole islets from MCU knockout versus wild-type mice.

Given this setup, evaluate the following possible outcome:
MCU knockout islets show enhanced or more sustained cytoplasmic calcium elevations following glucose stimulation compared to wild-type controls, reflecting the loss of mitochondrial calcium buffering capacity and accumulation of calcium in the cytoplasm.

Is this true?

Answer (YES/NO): YES